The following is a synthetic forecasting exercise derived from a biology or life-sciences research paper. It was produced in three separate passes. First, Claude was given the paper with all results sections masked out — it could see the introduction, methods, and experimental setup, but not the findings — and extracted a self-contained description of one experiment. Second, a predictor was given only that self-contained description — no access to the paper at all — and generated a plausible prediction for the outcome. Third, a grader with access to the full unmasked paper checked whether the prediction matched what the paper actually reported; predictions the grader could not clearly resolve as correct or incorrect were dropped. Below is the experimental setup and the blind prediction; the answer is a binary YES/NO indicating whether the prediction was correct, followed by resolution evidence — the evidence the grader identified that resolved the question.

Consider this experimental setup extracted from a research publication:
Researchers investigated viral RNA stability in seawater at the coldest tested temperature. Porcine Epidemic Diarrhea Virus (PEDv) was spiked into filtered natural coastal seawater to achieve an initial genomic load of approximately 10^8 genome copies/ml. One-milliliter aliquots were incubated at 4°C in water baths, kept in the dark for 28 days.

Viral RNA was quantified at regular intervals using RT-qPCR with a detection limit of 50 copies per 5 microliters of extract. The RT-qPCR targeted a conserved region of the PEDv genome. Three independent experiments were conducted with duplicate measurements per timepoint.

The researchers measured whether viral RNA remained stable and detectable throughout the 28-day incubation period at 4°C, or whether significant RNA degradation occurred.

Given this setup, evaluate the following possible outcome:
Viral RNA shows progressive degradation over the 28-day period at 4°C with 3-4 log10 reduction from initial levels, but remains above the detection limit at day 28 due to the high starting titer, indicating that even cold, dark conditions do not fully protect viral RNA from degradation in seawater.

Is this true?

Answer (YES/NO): NO